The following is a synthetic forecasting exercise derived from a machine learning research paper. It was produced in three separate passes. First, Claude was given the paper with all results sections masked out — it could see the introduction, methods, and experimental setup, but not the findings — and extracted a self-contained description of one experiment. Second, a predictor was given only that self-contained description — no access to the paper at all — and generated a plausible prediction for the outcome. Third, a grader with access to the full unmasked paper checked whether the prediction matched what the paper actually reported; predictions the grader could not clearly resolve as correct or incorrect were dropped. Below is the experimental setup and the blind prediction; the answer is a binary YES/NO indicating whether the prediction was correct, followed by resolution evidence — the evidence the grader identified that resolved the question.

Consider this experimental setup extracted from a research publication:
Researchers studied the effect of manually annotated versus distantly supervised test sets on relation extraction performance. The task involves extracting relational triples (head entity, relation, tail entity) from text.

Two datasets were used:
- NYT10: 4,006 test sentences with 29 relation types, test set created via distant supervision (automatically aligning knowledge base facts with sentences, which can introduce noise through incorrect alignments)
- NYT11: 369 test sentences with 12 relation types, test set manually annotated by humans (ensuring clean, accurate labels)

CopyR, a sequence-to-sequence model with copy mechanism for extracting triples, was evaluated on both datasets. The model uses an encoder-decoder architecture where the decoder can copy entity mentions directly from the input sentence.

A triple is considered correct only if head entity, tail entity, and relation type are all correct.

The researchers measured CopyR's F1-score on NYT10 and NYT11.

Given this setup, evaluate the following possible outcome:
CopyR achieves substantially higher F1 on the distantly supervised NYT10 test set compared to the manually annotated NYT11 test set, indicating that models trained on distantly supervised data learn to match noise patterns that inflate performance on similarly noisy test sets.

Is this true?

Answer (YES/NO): YES